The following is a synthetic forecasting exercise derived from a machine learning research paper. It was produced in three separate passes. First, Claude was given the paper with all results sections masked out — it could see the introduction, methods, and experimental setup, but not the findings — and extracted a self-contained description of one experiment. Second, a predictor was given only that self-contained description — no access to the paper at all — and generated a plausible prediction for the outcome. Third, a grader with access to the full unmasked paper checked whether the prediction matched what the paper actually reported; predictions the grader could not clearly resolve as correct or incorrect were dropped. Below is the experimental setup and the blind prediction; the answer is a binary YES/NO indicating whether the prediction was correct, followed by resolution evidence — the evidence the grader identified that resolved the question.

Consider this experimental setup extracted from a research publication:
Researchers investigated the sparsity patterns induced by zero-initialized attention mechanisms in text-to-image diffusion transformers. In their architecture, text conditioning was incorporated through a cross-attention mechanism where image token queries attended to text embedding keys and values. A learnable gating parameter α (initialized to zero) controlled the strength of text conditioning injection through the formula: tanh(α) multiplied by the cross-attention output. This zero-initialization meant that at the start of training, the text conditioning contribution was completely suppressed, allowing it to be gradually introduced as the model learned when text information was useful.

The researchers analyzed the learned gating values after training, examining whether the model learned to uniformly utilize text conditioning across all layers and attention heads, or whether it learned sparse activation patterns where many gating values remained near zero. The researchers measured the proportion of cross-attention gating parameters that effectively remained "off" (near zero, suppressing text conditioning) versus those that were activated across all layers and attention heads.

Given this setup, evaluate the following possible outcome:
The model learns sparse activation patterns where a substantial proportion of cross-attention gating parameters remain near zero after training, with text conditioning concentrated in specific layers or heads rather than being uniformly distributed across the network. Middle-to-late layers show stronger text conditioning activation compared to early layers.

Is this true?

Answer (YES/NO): NO